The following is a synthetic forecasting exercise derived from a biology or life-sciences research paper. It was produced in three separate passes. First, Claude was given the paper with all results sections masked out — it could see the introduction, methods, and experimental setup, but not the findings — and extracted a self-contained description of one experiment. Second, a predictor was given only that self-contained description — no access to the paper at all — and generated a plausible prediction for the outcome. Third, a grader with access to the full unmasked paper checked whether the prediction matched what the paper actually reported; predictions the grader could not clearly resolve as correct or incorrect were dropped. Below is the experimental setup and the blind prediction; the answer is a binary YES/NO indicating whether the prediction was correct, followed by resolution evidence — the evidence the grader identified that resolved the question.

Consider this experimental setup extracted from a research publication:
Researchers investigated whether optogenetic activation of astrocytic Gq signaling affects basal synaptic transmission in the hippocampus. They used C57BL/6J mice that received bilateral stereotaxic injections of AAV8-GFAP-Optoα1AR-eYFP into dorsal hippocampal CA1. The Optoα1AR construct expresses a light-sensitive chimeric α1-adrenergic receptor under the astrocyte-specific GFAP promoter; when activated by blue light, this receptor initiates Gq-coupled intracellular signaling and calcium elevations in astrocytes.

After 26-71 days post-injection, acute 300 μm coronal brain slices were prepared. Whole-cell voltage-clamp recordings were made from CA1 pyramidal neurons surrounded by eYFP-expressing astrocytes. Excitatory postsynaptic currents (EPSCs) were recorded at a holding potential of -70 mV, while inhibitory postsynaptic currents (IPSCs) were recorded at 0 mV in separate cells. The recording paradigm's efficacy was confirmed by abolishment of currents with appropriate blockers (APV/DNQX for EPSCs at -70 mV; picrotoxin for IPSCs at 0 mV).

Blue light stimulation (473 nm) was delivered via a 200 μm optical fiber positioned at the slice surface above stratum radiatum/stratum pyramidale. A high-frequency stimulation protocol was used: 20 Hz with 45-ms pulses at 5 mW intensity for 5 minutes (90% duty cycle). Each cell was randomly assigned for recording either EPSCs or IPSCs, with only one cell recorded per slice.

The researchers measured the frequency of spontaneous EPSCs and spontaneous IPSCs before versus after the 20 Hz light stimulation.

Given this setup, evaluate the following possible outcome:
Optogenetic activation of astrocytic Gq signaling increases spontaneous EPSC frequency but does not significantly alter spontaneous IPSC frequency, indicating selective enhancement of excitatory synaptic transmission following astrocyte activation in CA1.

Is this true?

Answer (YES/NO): NO